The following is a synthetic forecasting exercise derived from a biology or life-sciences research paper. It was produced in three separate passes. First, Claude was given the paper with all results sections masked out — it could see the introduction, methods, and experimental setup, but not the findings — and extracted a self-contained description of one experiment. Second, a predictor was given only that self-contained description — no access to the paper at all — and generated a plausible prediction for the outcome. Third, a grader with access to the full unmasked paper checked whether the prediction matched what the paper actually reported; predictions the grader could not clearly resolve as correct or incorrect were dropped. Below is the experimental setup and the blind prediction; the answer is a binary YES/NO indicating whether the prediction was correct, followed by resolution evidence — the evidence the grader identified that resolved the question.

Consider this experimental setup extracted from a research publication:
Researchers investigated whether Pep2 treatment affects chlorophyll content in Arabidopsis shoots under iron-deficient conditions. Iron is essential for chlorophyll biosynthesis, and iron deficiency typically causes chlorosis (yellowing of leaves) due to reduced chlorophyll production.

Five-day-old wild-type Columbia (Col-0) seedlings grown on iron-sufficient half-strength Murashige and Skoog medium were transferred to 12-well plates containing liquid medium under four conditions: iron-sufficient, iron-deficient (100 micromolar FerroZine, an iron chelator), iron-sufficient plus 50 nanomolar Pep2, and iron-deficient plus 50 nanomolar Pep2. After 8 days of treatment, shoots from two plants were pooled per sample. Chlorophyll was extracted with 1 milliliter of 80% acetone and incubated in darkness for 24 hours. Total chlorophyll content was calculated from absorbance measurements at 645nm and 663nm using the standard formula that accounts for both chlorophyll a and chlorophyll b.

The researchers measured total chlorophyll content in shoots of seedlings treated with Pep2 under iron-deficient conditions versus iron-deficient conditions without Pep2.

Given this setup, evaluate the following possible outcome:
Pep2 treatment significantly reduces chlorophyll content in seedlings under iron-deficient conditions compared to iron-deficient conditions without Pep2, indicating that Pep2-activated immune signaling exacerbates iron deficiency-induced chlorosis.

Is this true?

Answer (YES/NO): YES